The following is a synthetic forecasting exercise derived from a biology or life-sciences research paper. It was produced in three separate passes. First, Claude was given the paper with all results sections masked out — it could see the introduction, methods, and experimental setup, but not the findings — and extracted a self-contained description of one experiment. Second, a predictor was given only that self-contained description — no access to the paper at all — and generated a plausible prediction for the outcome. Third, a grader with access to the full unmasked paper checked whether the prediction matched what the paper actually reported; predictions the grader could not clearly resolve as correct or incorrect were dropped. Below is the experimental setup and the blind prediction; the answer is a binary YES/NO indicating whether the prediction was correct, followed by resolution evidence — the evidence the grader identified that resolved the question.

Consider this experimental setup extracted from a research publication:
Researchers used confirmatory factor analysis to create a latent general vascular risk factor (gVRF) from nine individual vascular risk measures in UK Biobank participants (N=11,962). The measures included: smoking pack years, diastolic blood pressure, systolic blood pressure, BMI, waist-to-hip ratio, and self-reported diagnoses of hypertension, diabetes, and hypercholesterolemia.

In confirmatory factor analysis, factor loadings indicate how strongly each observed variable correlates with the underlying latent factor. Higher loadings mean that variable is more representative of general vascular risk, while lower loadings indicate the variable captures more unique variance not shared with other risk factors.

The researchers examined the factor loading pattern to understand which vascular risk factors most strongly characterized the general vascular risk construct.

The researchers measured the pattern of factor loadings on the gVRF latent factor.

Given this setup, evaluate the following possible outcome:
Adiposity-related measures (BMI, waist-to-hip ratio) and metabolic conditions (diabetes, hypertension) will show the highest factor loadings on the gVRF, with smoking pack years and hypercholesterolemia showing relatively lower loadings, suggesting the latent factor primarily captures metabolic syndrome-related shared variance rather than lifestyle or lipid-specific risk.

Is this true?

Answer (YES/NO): NO